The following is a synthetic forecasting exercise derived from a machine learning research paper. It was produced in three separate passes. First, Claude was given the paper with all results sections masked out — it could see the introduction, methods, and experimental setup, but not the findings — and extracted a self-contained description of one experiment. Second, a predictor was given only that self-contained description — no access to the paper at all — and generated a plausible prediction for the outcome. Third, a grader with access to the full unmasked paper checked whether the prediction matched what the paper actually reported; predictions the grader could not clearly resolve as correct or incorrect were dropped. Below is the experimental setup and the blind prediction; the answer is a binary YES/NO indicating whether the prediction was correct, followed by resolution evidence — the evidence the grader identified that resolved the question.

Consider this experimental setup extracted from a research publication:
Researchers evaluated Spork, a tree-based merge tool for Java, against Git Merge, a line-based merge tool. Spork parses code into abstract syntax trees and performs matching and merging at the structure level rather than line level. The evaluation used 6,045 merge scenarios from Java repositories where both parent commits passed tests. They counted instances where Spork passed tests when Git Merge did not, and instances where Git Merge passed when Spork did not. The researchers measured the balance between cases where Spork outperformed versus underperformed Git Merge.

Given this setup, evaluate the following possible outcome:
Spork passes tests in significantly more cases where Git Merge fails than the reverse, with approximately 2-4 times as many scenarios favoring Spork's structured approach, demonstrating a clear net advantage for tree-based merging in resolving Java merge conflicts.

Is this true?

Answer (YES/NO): NO